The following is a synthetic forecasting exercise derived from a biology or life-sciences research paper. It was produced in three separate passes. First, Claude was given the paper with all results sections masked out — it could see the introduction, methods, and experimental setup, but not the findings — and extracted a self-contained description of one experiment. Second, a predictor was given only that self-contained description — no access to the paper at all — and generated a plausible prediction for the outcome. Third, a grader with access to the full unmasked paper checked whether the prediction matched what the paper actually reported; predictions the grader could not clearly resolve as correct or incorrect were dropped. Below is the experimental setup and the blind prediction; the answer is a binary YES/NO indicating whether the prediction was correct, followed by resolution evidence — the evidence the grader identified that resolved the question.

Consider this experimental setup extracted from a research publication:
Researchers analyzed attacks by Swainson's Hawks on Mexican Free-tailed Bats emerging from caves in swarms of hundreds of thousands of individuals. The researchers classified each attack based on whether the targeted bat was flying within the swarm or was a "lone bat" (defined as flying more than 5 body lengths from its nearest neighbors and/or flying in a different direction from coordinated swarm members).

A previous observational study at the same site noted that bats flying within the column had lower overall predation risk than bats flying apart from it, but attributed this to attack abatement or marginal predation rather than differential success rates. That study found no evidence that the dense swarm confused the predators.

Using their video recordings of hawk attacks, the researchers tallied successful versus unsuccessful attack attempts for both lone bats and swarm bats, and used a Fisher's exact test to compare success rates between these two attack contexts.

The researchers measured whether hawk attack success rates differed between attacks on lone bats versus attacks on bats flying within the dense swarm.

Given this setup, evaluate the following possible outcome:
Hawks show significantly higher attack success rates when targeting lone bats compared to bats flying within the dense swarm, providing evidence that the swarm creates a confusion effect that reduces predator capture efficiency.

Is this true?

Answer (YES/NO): NO